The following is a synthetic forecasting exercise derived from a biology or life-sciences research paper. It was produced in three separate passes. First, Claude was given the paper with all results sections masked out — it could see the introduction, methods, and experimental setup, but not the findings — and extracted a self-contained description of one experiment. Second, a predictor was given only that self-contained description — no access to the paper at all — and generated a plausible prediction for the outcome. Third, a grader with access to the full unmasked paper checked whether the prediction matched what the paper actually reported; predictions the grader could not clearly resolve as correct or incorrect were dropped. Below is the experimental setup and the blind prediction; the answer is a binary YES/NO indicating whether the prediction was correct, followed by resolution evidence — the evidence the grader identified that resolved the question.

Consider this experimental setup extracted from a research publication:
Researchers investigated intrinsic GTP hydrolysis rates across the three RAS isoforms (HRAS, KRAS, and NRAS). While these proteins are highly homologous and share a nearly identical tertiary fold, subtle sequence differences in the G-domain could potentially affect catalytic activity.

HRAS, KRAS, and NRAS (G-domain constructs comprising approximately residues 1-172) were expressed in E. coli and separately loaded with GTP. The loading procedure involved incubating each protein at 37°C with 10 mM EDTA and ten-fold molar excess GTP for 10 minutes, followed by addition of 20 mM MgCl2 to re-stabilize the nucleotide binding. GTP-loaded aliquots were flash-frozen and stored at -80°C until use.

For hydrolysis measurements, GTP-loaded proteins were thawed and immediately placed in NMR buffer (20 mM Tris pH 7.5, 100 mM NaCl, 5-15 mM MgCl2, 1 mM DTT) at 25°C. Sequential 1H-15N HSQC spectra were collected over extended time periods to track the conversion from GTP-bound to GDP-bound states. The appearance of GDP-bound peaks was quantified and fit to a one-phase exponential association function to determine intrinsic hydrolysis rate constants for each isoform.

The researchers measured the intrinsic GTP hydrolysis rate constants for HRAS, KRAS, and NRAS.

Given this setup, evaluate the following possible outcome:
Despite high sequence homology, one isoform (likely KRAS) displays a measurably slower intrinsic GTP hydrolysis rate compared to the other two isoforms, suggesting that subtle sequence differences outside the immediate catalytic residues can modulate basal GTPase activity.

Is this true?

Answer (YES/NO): NO